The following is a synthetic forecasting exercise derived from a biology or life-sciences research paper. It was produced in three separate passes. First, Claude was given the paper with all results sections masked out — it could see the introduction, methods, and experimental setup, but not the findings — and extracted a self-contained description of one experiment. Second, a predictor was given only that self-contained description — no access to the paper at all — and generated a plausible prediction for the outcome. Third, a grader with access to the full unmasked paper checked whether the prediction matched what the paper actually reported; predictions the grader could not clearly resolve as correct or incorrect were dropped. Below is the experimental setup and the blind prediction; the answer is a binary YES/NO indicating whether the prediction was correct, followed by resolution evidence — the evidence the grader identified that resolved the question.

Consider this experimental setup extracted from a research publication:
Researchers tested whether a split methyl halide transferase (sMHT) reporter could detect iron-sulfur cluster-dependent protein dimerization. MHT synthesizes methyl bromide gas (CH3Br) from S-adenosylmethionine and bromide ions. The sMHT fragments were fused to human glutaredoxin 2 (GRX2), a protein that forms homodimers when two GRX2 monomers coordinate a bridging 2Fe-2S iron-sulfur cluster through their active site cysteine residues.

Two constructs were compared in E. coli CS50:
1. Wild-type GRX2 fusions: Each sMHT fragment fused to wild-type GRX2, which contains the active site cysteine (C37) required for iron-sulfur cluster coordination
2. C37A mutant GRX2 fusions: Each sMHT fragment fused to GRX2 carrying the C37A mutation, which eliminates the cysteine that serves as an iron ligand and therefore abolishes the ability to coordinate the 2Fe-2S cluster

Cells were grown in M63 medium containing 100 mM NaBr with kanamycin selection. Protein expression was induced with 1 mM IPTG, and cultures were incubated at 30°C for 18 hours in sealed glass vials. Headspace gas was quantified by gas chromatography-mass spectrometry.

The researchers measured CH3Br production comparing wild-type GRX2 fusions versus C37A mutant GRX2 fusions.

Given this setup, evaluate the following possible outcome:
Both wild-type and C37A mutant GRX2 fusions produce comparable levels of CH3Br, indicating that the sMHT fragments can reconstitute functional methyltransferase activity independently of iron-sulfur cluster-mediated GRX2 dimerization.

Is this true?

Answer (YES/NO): NO